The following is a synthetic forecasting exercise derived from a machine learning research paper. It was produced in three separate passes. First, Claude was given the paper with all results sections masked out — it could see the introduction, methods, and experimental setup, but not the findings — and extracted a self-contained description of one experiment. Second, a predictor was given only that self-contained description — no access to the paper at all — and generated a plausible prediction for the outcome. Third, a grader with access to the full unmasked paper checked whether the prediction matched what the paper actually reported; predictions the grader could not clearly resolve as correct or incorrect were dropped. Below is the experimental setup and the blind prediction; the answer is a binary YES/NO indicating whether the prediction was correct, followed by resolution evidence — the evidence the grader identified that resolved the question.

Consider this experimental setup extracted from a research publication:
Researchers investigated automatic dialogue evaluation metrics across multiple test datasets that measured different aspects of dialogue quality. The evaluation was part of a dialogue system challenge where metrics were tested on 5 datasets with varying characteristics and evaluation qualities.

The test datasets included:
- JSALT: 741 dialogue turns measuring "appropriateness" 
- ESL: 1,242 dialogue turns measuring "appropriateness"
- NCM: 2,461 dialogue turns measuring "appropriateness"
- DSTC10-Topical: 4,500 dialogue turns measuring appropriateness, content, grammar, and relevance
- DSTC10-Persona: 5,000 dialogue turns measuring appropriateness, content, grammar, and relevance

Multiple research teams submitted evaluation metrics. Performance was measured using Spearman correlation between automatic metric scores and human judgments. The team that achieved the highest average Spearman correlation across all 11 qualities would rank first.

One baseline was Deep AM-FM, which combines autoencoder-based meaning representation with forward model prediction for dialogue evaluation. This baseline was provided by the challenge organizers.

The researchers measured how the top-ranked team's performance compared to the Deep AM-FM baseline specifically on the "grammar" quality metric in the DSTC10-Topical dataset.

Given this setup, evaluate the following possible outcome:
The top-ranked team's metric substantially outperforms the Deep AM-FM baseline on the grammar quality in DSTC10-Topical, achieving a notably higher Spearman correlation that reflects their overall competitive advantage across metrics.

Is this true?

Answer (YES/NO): NO